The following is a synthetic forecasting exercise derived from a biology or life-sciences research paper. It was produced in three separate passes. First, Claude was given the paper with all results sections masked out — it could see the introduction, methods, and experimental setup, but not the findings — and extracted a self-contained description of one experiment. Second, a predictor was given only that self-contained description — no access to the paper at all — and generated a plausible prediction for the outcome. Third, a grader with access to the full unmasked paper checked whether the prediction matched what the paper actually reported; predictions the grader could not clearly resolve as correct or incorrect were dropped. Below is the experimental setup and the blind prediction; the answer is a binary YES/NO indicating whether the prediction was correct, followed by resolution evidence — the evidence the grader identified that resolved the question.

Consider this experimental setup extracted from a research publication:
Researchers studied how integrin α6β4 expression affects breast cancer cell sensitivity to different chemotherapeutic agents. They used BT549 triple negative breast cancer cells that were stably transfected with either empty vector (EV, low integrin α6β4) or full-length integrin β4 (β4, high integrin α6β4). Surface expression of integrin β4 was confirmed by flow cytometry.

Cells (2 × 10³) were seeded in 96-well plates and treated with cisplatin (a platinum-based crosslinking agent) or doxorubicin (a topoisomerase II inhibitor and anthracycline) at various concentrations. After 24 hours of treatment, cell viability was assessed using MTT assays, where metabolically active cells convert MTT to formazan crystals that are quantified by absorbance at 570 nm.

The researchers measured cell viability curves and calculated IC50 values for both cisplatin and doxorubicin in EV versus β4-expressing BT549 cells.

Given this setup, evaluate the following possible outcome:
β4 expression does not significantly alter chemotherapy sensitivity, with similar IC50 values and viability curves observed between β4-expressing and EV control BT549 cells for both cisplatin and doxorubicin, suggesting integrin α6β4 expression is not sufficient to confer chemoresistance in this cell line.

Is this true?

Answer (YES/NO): NO